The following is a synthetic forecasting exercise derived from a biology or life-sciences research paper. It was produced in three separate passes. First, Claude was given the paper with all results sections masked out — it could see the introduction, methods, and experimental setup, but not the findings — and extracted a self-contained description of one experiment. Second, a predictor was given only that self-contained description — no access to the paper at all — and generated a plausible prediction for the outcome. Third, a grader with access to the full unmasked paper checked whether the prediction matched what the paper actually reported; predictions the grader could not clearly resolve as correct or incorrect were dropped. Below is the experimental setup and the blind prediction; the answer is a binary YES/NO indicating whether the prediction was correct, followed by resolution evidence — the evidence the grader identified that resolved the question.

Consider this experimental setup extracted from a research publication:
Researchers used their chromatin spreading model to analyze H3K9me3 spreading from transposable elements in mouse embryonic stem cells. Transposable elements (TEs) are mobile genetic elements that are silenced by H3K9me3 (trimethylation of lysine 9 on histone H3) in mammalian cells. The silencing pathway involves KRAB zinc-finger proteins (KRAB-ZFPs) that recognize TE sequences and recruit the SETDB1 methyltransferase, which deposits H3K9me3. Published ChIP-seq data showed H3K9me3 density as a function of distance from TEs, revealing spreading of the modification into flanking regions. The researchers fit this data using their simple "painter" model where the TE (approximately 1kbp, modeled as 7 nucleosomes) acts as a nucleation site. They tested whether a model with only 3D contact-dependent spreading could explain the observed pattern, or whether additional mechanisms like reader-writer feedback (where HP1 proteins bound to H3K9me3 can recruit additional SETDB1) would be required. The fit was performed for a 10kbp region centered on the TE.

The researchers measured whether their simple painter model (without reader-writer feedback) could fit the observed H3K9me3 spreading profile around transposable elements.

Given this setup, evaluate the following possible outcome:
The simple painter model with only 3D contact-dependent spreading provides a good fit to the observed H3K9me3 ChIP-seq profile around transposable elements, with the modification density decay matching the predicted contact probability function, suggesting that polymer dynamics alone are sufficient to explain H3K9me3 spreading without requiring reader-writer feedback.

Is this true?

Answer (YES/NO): YES